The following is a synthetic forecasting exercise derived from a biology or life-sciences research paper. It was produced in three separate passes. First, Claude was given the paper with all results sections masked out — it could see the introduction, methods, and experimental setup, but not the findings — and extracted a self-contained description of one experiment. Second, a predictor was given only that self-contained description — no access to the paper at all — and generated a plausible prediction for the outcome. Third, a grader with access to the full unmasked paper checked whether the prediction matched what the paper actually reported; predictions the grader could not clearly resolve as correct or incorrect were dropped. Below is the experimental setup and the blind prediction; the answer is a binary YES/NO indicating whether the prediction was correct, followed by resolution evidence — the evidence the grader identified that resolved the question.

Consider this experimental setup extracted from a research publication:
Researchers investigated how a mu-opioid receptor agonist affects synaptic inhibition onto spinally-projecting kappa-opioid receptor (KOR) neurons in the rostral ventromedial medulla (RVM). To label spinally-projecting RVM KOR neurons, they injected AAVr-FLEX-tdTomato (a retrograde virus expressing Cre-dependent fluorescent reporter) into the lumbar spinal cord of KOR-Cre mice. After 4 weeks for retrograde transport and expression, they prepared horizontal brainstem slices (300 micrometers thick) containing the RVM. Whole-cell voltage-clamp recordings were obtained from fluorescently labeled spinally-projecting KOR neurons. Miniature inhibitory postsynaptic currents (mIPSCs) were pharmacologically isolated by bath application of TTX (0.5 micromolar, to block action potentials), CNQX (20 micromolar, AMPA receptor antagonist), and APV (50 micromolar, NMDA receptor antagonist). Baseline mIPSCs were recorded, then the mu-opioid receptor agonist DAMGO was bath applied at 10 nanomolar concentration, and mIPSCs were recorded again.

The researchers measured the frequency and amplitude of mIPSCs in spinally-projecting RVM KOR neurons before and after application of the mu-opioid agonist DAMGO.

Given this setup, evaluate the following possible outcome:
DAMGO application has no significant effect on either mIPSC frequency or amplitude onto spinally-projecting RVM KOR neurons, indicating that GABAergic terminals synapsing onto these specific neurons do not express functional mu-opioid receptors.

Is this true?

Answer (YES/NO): NO